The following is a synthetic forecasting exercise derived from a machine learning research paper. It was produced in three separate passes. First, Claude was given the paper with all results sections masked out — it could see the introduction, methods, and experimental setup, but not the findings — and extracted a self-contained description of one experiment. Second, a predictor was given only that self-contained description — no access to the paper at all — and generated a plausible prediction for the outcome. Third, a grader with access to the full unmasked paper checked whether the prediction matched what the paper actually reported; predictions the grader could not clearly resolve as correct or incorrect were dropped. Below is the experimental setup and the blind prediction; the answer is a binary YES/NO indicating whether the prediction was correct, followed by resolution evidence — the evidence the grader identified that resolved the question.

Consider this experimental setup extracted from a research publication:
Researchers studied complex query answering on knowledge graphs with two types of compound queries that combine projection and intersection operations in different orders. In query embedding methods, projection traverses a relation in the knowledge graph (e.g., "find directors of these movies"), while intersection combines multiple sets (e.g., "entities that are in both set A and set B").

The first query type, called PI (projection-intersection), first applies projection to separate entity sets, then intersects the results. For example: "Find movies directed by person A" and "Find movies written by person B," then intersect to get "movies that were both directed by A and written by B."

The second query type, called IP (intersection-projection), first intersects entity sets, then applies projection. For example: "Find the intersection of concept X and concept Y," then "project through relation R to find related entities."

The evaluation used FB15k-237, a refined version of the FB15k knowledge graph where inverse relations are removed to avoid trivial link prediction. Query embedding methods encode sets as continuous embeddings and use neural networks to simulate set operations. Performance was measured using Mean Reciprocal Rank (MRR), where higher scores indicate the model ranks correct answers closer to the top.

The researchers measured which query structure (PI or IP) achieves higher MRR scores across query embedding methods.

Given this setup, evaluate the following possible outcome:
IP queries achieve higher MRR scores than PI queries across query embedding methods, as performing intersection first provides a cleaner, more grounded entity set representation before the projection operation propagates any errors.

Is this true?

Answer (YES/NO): NO